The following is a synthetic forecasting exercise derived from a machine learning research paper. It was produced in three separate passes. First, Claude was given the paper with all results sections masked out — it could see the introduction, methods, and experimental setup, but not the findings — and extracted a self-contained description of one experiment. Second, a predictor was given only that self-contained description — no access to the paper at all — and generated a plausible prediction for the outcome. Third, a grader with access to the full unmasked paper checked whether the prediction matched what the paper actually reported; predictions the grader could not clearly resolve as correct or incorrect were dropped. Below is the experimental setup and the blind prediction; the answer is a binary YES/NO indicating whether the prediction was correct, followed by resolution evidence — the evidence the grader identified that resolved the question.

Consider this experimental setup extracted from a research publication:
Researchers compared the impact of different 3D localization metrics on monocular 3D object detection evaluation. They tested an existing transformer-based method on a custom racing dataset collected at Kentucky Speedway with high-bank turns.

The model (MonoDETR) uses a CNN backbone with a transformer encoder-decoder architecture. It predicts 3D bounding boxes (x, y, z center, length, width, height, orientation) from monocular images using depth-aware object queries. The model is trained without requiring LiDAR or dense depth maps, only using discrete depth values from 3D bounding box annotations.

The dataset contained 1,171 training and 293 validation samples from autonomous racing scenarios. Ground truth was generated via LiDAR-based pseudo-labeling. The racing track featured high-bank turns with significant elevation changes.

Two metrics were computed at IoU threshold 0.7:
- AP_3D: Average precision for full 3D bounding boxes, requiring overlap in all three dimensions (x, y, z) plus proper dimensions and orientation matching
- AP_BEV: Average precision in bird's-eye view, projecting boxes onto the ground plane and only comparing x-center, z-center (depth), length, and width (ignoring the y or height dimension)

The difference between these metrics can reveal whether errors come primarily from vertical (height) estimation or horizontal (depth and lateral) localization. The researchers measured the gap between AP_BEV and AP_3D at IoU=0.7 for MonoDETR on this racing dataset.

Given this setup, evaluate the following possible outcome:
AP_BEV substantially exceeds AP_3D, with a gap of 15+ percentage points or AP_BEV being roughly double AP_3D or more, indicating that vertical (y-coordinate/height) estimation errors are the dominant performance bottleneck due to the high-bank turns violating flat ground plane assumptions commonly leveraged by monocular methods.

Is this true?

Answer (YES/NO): YES